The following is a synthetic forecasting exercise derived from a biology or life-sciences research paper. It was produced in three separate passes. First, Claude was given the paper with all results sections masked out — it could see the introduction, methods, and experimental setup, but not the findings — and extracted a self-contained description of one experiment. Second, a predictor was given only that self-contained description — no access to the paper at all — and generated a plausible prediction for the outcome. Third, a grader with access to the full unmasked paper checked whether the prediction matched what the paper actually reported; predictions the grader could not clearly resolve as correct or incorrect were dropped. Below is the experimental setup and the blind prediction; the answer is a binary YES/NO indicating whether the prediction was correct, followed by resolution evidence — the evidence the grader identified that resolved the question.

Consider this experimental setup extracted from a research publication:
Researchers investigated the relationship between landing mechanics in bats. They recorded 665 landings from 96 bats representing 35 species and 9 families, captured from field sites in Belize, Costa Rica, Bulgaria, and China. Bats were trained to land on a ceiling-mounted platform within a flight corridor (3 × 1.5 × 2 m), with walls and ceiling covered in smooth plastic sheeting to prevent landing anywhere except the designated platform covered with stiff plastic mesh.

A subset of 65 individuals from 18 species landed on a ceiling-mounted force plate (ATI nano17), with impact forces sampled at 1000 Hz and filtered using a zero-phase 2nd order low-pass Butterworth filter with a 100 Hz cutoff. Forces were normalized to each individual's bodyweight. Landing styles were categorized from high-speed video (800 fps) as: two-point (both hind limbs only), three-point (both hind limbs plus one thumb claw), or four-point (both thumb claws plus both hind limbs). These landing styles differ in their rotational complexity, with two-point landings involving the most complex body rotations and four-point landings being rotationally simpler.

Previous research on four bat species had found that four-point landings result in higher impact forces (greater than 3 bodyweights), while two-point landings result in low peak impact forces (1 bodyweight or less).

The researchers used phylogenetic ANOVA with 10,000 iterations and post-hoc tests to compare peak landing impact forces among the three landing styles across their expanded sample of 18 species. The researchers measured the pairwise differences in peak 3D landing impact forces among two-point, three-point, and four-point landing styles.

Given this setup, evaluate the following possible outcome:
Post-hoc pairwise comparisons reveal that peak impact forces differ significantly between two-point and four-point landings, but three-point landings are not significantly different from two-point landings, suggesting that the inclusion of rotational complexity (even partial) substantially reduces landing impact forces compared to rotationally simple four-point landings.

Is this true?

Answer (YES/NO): NO